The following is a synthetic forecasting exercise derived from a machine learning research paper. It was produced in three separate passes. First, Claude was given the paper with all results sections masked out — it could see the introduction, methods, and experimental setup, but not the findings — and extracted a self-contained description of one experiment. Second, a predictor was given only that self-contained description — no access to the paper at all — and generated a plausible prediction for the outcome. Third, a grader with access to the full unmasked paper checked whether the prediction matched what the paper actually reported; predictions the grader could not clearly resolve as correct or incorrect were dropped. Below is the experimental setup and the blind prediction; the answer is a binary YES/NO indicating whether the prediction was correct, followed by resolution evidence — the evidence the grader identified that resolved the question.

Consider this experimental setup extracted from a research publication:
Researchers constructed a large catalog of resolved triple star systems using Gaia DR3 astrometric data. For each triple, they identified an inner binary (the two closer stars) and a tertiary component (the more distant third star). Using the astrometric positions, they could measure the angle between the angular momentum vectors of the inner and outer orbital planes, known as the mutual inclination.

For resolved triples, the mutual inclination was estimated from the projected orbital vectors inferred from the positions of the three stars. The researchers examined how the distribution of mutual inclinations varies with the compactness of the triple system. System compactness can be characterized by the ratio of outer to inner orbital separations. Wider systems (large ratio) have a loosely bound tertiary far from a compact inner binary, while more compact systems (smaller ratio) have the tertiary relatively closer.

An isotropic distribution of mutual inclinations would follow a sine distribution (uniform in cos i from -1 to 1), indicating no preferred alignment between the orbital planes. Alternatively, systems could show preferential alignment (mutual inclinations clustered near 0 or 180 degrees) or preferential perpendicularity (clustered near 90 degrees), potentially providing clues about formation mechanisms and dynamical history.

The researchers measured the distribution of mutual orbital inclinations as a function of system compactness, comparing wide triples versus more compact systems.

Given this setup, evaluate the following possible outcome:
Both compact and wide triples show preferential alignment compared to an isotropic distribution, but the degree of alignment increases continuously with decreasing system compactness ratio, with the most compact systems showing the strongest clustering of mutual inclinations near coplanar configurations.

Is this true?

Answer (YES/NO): NO